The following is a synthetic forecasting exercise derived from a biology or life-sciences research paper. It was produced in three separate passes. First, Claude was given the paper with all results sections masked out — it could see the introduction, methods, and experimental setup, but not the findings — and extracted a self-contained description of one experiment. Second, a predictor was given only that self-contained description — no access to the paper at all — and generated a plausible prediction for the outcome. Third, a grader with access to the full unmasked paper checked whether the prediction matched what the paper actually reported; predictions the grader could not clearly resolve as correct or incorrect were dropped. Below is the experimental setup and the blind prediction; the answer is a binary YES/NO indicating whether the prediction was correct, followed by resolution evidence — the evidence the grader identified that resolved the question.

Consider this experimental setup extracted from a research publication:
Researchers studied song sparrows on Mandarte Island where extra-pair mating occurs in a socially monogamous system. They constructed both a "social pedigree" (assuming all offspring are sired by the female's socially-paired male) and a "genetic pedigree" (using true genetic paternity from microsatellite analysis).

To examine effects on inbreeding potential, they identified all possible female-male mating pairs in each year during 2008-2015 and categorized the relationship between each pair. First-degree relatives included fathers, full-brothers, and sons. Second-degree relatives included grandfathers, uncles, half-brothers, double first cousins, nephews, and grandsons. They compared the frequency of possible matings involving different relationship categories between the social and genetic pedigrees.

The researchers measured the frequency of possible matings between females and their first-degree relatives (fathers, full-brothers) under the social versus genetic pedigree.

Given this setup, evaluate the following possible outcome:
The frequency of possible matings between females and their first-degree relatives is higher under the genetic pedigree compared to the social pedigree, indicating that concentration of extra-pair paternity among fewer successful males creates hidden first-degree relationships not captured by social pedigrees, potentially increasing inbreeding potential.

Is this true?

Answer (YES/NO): NO